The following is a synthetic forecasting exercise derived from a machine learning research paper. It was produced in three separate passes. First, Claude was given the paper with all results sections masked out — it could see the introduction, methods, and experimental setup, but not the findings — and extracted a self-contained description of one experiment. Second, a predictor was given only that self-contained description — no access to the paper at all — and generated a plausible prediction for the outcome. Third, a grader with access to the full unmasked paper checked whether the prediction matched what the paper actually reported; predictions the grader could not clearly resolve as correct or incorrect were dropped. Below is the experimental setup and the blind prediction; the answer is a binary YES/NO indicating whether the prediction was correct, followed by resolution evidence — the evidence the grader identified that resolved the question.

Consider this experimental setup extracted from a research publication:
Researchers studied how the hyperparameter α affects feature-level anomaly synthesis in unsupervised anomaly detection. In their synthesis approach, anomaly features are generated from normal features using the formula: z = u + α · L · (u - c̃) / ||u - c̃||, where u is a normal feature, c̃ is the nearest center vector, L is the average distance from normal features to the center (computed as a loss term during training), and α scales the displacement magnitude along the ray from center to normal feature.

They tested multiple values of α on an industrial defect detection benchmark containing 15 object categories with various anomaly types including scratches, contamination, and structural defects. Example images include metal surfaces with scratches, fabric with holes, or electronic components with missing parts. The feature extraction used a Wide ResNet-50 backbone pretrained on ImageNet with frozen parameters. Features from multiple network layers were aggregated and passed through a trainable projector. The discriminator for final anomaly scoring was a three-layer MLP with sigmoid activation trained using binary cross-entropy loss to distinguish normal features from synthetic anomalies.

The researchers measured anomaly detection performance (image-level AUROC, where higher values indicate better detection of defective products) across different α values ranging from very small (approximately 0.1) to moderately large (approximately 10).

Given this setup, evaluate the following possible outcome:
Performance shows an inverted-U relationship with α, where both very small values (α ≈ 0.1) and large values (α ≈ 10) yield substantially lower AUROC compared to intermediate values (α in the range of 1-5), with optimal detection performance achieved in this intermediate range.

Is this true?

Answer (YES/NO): NO